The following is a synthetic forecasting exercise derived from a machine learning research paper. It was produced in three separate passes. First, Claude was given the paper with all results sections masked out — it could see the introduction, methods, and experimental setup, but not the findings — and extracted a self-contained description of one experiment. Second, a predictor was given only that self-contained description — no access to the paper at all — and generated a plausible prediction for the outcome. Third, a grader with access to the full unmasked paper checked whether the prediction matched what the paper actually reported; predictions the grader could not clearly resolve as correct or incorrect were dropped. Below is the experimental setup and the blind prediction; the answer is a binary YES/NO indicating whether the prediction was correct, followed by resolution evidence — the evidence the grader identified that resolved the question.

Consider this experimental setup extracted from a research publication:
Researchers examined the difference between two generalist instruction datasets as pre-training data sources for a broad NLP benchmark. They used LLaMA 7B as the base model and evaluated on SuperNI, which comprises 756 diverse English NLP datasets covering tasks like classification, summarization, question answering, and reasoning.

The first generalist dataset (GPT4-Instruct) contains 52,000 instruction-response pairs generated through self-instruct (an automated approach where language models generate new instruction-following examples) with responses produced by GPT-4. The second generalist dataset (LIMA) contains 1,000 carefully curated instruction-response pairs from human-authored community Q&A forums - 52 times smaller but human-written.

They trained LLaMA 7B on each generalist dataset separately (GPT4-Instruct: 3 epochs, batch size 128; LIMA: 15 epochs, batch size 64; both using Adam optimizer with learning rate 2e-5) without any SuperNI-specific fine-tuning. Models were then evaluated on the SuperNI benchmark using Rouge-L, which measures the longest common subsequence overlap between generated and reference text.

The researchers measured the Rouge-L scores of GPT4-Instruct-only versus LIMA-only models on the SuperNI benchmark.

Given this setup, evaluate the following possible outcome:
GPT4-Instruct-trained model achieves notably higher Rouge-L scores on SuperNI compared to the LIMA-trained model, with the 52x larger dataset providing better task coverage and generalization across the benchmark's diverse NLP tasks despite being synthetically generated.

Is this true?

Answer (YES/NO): YES